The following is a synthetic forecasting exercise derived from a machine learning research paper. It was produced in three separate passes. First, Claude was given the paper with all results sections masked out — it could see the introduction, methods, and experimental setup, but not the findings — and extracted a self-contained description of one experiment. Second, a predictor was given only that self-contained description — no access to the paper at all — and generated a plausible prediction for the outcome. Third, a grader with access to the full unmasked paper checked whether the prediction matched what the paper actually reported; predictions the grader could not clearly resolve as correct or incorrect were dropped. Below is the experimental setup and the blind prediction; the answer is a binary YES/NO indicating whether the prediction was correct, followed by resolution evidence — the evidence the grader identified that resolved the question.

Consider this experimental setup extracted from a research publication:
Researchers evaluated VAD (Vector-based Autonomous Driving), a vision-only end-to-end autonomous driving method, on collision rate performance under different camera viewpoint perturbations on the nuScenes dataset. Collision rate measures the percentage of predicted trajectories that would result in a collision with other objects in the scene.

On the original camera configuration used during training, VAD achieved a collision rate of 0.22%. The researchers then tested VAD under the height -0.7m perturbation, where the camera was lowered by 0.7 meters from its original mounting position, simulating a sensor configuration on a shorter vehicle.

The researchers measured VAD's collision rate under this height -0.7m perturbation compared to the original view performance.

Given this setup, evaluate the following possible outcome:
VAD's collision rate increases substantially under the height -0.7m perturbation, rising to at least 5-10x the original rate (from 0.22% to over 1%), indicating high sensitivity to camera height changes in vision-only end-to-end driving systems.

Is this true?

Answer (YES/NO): NO